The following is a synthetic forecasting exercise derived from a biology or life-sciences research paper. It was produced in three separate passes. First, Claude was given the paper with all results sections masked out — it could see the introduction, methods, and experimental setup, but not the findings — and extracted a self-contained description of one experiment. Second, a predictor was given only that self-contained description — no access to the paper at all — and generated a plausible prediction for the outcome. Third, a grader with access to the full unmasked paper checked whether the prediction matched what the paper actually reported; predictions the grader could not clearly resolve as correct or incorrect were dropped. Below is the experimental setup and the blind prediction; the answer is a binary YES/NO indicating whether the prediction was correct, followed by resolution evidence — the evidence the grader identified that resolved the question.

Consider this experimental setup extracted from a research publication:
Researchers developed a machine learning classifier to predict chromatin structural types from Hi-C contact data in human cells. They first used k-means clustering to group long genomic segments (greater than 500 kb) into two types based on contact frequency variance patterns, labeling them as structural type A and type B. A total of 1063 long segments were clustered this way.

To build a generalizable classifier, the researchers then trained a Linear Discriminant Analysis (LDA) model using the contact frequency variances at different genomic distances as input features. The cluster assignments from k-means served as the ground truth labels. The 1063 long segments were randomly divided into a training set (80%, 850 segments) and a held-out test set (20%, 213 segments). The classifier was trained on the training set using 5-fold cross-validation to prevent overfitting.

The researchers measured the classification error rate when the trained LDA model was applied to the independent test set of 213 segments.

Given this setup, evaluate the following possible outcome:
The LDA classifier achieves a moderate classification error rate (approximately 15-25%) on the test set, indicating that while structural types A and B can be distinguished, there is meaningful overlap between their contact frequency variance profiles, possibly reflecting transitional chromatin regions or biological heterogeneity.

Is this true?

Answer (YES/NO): NO